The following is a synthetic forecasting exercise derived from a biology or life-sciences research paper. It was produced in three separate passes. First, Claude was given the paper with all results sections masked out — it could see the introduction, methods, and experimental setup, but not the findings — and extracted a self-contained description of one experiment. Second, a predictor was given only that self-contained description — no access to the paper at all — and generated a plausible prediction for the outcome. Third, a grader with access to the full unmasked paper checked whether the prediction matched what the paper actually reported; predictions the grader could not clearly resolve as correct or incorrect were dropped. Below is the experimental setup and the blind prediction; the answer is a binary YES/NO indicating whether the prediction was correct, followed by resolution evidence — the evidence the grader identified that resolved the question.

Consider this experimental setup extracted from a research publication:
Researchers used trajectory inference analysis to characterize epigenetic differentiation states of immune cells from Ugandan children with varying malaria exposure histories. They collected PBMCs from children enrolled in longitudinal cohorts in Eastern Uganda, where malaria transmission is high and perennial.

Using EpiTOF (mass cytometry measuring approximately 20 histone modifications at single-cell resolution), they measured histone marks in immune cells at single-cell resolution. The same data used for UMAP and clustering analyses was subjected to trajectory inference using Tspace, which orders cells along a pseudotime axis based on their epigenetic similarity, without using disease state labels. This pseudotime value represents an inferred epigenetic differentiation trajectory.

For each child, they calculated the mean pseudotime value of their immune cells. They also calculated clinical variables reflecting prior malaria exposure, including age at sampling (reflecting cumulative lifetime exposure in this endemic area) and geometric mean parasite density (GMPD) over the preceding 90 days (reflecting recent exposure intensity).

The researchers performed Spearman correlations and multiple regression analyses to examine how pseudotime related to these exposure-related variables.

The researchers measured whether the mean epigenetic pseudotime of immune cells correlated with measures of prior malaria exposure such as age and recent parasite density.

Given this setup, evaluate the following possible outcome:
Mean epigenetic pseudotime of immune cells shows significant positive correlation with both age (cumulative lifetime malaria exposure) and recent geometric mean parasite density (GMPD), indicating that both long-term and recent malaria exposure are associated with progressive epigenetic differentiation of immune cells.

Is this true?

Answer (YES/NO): YES